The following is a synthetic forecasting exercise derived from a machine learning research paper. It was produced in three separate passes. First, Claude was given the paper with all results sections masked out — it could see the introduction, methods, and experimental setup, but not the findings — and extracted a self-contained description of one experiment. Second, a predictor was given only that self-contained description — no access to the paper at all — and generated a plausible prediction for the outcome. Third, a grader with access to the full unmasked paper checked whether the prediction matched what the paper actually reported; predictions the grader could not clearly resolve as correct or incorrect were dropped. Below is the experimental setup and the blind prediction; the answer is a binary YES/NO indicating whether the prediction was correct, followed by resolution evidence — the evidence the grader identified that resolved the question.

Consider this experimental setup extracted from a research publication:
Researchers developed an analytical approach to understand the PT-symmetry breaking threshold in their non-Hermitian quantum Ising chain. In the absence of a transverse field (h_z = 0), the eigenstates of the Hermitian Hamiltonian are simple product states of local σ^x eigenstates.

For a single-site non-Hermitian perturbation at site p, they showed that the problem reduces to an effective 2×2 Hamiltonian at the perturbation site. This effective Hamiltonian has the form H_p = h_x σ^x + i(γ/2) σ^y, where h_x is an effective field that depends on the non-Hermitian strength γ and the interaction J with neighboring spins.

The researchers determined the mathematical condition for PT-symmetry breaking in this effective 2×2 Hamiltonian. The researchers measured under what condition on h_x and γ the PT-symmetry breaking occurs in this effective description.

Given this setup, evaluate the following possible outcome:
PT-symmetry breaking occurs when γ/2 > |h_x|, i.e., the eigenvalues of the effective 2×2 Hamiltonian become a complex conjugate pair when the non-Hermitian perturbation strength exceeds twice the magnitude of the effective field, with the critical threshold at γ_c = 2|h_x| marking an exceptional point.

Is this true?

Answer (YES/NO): YES